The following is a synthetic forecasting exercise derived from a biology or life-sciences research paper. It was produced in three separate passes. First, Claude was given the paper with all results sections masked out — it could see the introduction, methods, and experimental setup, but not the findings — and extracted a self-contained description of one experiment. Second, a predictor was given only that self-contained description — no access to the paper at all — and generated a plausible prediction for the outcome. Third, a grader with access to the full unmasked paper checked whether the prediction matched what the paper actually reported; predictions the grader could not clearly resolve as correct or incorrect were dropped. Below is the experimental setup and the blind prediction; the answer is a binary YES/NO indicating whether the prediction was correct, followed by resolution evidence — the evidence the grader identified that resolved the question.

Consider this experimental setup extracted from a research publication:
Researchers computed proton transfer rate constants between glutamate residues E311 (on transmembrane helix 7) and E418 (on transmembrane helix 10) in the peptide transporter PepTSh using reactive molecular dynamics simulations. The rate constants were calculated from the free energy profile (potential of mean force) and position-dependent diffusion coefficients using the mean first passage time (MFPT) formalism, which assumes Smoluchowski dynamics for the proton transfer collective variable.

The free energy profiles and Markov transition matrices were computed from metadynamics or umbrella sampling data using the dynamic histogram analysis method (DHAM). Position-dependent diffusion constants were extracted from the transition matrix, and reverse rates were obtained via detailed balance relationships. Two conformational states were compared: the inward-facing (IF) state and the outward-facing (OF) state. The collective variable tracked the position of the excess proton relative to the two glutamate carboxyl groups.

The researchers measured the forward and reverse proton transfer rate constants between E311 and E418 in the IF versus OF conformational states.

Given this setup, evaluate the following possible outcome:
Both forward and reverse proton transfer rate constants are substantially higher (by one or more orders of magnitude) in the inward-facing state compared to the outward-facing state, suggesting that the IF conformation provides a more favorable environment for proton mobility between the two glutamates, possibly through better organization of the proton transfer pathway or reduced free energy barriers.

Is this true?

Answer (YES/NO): NO